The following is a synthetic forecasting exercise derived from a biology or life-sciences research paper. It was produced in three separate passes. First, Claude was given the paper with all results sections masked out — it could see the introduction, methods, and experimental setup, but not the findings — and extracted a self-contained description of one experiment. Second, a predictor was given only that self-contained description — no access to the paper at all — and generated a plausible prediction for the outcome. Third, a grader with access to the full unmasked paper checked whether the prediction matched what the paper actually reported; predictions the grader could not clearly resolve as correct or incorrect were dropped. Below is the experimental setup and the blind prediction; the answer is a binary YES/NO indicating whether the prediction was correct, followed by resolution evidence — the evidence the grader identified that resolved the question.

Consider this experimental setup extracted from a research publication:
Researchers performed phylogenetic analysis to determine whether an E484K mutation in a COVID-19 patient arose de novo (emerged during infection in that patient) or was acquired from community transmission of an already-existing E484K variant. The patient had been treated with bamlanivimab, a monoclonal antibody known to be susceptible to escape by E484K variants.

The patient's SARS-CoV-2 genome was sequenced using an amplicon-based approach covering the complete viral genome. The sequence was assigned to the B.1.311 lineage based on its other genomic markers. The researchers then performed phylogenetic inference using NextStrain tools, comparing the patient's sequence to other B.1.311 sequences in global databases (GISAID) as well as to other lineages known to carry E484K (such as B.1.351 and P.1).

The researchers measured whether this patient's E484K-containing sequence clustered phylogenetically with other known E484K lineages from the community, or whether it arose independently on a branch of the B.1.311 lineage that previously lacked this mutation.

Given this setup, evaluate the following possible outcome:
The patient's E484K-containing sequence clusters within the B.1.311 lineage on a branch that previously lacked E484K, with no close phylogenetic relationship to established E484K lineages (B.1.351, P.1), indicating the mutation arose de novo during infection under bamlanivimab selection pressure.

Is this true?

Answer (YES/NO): YES